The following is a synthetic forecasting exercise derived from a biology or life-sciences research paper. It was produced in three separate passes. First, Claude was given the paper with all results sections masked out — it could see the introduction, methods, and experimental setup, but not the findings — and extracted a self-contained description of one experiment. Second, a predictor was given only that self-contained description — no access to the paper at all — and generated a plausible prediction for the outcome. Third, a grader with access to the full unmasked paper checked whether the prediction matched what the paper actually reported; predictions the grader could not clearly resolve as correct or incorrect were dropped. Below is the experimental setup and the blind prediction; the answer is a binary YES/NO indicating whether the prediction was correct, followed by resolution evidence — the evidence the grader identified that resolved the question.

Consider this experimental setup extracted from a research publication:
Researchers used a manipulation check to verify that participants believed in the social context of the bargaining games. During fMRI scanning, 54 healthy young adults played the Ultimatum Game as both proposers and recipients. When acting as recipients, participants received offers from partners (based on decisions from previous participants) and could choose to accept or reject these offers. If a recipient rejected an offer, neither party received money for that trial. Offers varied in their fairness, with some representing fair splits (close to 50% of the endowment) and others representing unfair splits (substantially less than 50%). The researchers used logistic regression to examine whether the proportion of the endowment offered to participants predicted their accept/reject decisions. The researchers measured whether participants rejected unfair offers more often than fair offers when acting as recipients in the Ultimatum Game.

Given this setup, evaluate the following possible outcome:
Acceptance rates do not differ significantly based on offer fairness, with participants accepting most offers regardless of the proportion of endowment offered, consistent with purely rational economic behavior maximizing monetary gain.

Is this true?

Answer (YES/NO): NO